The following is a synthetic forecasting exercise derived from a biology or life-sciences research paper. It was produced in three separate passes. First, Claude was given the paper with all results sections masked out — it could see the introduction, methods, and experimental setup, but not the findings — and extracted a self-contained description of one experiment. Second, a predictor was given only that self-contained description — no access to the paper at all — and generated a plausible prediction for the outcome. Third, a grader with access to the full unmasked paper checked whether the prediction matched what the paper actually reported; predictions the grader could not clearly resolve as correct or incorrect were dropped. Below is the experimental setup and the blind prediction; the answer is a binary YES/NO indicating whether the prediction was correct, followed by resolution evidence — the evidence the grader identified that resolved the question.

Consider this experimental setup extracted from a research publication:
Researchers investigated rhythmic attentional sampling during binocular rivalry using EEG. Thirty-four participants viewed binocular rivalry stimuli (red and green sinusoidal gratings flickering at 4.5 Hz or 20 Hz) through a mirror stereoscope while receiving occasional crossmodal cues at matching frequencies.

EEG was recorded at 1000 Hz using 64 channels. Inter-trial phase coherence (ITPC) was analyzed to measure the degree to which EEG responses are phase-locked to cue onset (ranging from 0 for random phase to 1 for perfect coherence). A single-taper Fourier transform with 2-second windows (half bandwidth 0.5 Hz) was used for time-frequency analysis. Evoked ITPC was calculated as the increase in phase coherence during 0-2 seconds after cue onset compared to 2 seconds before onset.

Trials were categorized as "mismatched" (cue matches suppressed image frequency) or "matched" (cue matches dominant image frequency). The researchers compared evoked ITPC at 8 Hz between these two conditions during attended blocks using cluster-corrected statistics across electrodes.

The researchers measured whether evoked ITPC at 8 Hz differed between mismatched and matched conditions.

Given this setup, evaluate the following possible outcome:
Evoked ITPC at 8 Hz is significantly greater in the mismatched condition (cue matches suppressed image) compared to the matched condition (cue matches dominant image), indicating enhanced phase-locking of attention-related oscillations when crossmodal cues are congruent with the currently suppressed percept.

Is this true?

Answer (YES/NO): YES